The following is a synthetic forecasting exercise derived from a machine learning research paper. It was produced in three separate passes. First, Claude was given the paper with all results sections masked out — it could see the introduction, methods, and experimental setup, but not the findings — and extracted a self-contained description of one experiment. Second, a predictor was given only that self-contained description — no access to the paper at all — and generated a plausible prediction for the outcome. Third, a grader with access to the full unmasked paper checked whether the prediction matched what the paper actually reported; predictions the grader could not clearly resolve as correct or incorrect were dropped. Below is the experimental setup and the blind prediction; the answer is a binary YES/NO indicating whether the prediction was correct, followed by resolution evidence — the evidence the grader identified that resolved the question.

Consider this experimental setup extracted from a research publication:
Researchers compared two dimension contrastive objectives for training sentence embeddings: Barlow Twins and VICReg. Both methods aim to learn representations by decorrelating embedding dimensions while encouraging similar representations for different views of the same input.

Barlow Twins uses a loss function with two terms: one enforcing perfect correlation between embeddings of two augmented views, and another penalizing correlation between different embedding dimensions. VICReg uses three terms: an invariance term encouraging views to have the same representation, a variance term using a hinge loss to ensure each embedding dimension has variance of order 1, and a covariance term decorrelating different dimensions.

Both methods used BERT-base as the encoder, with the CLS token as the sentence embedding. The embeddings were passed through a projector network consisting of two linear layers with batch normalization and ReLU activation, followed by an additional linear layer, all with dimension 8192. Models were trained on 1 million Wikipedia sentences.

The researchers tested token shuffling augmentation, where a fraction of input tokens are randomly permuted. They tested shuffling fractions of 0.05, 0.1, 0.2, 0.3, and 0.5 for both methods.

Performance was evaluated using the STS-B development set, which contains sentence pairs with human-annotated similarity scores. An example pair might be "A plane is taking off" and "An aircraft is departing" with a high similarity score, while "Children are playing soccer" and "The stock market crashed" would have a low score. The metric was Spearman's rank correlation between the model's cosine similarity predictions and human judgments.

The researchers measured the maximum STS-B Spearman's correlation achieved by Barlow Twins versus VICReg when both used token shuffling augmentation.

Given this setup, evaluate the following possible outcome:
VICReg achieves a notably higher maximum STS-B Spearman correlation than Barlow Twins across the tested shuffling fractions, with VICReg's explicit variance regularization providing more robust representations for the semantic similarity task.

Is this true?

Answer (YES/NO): NO